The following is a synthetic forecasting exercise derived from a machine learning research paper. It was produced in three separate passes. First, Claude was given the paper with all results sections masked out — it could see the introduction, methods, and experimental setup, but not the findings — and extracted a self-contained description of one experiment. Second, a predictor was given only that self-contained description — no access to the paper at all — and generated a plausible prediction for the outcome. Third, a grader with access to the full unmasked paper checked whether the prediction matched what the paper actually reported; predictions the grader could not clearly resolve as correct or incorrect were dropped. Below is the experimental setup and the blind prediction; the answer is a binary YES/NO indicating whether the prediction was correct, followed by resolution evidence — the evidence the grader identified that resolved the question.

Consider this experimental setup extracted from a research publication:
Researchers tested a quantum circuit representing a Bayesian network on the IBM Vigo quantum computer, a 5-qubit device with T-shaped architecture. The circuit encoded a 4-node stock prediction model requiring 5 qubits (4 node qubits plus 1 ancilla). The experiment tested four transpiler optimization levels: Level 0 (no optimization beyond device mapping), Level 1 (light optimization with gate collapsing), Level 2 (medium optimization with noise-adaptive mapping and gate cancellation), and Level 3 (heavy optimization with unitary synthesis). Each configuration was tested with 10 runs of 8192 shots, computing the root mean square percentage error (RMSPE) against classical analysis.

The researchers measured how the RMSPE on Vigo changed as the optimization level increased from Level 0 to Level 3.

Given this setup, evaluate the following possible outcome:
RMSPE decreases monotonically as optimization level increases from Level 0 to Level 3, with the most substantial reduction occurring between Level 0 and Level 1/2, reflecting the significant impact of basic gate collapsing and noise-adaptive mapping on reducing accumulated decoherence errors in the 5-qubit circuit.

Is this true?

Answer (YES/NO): NO